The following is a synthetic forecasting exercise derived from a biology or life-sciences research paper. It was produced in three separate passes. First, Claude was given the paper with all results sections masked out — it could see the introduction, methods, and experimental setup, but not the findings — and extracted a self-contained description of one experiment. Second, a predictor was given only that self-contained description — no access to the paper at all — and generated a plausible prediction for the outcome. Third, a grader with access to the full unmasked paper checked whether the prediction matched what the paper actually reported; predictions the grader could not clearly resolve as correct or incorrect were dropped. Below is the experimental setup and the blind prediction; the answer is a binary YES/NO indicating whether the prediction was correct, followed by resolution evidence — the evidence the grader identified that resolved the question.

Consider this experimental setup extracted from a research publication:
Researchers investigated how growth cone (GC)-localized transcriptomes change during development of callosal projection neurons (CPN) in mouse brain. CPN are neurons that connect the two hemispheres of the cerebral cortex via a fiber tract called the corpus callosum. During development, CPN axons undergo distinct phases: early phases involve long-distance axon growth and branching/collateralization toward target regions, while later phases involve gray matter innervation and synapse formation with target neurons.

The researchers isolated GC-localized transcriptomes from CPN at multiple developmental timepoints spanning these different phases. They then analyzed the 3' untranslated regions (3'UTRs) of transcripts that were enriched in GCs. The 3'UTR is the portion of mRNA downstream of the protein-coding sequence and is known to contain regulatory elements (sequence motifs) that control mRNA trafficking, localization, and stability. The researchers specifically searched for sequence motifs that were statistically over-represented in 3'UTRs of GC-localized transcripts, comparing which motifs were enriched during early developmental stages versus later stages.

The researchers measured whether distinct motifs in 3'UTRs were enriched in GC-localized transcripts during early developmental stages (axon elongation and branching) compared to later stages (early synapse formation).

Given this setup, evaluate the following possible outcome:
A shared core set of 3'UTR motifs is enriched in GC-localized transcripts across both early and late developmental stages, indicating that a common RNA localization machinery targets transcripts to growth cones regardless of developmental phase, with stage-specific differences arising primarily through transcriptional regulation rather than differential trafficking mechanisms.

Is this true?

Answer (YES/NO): NO